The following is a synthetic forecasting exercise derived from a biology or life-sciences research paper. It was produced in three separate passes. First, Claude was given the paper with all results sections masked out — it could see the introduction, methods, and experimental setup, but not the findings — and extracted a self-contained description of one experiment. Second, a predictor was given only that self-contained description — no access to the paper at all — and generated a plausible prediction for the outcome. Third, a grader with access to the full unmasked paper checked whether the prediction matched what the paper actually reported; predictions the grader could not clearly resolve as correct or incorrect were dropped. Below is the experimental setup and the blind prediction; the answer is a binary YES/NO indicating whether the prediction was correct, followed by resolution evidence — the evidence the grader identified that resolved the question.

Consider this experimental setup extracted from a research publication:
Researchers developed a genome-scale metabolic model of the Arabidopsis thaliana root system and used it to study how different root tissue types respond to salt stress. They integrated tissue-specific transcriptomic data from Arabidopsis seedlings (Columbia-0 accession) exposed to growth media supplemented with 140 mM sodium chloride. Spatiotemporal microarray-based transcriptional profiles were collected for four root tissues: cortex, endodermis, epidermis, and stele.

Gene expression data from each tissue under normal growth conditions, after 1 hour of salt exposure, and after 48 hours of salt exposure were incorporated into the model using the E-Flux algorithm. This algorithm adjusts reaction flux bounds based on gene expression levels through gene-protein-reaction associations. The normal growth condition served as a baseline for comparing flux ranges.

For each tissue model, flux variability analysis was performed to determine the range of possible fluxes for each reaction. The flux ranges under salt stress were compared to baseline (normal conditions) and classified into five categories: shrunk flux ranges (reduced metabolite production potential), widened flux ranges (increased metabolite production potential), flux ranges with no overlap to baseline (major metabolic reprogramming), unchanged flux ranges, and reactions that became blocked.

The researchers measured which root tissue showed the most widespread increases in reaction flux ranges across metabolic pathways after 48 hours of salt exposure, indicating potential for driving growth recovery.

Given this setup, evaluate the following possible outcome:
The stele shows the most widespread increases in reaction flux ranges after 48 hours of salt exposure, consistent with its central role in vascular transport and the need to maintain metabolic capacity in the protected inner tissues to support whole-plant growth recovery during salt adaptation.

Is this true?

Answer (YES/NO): NO